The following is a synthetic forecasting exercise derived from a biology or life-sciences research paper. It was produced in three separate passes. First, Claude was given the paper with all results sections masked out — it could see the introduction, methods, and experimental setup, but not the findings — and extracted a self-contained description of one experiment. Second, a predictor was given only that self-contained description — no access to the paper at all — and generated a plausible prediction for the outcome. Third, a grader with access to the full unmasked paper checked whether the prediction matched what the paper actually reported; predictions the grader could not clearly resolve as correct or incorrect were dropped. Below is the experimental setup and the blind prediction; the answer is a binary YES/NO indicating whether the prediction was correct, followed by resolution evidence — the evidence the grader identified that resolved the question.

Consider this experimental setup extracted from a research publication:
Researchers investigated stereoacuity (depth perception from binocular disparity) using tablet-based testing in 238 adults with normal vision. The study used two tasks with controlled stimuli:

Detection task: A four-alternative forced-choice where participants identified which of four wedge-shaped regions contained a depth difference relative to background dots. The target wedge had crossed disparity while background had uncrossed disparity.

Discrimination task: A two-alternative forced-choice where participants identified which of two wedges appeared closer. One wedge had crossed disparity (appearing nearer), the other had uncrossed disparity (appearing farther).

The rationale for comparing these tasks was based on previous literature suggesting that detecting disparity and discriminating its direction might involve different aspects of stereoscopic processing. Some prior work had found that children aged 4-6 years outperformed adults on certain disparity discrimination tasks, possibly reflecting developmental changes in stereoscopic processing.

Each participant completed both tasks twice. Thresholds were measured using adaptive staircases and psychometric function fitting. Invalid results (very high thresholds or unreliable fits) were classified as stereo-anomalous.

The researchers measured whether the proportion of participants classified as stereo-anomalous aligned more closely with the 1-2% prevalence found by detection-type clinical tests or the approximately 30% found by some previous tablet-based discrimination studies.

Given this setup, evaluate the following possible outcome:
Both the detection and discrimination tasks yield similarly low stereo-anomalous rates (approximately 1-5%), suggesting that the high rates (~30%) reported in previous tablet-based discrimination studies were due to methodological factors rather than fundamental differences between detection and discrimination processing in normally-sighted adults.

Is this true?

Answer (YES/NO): NO